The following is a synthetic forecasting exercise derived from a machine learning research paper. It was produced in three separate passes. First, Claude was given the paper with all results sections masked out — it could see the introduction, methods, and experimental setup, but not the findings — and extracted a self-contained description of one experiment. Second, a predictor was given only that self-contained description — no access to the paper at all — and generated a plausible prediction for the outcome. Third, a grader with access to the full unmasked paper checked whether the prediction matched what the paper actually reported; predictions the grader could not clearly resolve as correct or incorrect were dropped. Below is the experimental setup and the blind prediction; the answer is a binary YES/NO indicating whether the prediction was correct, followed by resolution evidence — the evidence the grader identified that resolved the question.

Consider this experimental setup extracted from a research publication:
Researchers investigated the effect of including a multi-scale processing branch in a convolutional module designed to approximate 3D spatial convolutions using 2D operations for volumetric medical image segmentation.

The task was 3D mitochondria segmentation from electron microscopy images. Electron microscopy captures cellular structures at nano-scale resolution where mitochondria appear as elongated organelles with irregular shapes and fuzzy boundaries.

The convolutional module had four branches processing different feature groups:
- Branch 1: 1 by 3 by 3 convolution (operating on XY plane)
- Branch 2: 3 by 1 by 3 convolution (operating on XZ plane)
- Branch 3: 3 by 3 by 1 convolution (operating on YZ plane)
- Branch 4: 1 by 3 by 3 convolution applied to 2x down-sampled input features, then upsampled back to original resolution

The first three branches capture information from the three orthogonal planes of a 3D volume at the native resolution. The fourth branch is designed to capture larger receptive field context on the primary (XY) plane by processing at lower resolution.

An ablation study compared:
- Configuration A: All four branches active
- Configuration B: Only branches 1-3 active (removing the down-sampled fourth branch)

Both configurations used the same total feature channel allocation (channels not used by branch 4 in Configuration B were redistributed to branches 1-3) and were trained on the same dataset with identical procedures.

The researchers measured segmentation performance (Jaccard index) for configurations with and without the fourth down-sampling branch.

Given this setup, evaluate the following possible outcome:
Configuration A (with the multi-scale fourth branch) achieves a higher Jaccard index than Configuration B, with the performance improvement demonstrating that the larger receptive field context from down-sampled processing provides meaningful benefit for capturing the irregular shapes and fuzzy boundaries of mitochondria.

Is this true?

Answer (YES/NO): YES